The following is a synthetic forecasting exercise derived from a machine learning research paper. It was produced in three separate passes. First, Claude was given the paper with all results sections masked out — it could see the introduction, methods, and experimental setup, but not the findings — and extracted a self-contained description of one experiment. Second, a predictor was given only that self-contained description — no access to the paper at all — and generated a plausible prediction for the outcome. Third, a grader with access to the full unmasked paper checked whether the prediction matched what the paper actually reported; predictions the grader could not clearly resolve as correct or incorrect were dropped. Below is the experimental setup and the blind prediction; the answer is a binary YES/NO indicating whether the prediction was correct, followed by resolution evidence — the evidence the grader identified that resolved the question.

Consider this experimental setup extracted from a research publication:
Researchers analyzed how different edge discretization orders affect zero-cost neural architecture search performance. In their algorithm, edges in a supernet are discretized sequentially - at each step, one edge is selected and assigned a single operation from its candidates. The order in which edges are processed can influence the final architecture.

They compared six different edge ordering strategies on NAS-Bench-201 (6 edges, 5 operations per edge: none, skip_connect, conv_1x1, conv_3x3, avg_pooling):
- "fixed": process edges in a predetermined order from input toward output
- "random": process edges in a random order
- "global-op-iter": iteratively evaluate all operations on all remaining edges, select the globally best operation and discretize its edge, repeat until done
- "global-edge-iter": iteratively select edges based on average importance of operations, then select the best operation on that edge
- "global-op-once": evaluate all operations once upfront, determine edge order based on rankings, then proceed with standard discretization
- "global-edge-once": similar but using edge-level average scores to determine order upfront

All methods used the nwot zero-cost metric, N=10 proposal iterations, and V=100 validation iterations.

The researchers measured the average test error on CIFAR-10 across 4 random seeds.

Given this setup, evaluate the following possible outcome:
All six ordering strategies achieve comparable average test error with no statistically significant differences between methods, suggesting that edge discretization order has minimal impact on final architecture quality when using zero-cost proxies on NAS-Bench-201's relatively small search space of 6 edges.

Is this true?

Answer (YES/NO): NO